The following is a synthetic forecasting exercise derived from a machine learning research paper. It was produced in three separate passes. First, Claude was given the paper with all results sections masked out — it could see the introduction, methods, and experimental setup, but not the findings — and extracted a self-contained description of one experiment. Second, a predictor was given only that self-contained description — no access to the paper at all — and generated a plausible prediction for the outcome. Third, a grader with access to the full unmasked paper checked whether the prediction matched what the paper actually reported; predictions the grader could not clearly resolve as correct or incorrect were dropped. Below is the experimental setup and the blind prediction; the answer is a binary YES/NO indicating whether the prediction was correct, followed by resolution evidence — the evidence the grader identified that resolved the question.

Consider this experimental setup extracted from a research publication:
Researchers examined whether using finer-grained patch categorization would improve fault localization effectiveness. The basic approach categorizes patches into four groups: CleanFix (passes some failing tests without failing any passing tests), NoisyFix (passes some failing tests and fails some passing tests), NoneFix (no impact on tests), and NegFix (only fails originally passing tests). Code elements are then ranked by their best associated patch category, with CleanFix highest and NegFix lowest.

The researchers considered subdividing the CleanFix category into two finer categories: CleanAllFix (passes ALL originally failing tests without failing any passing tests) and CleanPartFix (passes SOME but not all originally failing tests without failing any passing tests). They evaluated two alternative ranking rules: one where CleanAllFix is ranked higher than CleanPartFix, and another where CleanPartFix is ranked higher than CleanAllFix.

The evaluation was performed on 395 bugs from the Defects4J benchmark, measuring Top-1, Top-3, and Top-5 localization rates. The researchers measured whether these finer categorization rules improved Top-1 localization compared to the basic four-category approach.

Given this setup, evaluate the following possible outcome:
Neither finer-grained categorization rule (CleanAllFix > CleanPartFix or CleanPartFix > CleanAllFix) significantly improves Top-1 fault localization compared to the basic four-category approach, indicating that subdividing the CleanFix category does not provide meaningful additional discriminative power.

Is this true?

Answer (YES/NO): YES